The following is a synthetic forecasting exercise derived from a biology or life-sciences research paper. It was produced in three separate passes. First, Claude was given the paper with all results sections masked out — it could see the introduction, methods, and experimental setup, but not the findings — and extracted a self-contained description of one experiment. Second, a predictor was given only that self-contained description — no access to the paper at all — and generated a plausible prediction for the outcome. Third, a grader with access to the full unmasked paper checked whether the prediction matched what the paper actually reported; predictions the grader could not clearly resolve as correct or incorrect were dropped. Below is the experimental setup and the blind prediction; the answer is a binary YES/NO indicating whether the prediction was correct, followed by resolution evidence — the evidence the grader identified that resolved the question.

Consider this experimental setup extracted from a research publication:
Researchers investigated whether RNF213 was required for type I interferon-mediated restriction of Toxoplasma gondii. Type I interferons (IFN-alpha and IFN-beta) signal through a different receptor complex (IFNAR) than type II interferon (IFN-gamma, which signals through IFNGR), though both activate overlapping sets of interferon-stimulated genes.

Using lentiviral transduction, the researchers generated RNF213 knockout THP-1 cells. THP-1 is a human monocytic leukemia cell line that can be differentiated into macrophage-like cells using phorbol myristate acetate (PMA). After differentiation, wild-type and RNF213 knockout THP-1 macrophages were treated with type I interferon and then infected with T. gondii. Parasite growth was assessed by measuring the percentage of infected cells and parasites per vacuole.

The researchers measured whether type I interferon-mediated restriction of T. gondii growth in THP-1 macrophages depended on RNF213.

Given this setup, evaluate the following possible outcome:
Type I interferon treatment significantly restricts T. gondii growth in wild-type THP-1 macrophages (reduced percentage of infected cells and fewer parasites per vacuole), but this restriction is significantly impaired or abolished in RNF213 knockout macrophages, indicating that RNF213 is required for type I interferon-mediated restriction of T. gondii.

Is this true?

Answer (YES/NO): YES